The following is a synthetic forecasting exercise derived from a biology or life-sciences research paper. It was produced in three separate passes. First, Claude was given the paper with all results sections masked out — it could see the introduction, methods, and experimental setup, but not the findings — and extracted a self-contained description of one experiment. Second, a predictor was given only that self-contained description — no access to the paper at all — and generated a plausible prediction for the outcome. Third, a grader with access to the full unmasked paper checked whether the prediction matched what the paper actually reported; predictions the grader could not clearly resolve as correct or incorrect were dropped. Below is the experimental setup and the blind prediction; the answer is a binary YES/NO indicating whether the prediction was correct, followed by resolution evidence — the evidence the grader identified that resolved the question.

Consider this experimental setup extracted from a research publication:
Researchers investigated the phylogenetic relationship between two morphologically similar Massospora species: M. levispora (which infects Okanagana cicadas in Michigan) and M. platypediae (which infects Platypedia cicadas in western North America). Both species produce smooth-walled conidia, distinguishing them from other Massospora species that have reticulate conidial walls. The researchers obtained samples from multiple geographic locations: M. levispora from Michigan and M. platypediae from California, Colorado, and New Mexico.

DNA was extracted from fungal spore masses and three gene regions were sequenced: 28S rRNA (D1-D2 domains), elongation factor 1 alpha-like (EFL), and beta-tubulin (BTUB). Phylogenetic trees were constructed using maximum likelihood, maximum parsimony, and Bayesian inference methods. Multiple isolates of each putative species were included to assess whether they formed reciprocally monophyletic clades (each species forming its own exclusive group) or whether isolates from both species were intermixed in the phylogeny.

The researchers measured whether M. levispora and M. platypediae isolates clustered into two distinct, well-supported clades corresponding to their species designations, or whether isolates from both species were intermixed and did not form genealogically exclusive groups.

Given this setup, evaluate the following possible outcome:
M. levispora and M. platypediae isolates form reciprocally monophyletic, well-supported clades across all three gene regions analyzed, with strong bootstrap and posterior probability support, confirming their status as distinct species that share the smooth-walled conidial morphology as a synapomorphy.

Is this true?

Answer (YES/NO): NO